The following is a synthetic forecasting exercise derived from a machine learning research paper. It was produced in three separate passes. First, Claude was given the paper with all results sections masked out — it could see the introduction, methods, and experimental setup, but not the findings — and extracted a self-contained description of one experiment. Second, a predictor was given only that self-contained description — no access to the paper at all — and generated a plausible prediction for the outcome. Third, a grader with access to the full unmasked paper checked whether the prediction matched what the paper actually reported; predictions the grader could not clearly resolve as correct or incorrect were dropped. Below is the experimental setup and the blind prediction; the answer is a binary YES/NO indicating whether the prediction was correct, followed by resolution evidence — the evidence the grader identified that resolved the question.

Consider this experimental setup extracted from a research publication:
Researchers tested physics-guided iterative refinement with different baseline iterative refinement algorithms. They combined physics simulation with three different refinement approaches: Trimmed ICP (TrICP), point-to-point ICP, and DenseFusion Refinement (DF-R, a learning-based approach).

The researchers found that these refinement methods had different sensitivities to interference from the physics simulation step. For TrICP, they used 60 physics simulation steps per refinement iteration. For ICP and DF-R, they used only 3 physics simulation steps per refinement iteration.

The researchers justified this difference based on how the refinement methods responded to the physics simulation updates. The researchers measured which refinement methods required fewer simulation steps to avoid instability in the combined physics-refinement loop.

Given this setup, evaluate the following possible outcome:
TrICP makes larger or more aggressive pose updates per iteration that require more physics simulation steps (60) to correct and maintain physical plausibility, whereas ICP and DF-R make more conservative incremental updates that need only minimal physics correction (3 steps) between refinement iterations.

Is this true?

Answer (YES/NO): NO